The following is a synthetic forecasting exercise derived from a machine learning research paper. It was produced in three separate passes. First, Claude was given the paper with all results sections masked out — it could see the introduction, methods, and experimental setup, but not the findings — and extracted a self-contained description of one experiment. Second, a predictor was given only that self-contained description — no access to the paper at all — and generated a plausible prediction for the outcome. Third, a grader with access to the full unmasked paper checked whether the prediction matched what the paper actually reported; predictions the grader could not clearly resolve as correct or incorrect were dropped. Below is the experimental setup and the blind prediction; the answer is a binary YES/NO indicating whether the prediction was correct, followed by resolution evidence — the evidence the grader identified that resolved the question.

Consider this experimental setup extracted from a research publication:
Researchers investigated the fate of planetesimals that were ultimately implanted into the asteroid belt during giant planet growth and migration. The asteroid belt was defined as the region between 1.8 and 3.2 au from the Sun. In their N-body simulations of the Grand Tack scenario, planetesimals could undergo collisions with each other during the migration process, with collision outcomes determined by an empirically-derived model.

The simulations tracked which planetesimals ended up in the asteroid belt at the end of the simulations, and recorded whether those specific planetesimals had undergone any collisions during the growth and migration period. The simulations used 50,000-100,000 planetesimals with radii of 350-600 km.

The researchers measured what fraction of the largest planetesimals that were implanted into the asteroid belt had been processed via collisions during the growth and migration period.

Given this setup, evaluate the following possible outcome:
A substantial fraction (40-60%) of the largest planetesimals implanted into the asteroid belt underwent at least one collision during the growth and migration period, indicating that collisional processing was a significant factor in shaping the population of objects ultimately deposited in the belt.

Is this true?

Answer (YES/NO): NO